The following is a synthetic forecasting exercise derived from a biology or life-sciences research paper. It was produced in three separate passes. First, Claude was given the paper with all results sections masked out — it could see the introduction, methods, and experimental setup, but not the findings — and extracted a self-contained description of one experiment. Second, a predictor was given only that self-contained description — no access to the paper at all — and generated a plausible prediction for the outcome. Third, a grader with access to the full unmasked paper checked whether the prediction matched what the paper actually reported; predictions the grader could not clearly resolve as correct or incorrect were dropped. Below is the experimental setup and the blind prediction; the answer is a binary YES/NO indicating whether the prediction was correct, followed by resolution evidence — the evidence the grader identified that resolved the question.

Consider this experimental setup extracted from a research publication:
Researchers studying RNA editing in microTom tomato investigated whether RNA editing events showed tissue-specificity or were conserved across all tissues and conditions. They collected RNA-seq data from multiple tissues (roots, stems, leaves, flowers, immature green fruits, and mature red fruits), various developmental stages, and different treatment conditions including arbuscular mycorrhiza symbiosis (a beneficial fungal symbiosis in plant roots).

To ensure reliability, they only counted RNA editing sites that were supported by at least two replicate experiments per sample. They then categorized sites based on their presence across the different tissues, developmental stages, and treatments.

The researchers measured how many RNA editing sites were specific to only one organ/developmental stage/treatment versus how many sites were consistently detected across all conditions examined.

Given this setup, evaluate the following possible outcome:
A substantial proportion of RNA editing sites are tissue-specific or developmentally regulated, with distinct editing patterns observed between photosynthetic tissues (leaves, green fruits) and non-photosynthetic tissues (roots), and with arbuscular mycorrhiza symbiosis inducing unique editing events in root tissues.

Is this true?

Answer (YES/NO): NO